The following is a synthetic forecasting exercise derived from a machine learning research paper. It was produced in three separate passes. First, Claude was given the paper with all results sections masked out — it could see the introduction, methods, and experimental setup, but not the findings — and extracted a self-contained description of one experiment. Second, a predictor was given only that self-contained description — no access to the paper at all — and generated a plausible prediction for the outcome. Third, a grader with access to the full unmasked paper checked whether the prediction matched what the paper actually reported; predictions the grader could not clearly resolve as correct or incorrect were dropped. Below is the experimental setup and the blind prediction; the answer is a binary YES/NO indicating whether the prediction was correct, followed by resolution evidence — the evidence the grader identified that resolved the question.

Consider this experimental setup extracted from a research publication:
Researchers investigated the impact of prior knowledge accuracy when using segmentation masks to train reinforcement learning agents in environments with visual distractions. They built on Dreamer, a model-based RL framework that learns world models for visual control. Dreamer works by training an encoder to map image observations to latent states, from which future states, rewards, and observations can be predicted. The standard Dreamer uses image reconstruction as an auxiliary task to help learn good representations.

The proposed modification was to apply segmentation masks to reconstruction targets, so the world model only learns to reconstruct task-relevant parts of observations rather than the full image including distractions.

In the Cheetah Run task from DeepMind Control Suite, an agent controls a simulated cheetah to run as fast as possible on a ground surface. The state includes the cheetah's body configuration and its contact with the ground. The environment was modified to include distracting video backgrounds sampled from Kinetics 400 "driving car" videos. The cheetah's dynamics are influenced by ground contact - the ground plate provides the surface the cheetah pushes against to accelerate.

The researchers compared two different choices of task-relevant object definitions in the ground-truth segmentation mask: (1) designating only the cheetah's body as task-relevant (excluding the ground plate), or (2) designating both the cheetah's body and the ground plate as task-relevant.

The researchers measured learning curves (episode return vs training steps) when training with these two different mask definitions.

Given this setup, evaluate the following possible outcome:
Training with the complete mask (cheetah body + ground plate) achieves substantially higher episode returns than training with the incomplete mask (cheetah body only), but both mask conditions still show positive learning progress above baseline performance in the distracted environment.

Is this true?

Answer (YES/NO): YES